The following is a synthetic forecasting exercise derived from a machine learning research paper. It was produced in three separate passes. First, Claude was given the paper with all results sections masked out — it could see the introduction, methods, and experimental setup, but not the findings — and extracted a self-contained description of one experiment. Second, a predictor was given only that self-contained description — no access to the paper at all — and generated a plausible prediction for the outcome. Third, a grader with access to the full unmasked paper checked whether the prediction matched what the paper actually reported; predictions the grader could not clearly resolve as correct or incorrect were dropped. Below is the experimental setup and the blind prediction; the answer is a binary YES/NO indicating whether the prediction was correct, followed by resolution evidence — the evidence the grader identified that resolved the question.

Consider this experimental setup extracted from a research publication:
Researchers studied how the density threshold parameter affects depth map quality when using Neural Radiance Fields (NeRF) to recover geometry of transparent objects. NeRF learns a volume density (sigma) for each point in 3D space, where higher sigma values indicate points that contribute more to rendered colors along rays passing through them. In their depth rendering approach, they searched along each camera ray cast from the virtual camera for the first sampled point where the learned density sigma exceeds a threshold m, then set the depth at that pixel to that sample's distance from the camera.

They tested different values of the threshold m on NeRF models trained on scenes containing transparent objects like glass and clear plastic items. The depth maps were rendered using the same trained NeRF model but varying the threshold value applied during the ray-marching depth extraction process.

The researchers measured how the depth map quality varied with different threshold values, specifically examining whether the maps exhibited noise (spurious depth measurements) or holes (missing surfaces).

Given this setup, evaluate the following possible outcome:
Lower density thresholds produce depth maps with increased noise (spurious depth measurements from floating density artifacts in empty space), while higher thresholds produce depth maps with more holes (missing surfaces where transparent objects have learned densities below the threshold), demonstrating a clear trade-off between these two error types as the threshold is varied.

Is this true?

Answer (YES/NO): YES